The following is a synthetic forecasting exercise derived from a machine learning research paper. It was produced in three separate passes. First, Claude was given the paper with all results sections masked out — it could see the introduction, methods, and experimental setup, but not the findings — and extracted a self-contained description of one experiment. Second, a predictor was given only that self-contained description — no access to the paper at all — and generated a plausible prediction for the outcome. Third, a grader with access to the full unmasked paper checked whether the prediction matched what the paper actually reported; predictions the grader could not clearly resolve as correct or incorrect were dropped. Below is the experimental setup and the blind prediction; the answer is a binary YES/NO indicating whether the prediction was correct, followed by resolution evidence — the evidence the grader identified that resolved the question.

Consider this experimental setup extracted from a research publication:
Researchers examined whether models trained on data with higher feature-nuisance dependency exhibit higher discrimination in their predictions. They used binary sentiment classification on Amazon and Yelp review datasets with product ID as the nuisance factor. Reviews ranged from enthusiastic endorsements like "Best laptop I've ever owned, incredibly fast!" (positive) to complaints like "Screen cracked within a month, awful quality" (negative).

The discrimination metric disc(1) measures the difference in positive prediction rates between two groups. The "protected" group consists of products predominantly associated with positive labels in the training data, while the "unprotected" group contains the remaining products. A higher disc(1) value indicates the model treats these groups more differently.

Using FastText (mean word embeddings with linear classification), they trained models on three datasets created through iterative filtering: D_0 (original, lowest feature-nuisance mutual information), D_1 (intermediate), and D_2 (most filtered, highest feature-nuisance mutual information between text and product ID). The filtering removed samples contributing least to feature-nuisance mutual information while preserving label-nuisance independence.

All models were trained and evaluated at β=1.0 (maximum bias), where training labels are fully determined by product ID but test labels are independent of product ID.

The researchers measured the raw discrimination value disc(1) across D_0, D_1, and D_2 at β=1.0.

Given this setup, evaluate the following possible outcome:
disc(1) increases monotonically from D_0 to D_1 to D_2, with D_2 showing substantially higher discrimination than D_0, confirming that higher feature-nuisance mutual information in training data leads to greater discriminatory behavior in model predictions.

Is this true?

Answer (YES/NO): YES